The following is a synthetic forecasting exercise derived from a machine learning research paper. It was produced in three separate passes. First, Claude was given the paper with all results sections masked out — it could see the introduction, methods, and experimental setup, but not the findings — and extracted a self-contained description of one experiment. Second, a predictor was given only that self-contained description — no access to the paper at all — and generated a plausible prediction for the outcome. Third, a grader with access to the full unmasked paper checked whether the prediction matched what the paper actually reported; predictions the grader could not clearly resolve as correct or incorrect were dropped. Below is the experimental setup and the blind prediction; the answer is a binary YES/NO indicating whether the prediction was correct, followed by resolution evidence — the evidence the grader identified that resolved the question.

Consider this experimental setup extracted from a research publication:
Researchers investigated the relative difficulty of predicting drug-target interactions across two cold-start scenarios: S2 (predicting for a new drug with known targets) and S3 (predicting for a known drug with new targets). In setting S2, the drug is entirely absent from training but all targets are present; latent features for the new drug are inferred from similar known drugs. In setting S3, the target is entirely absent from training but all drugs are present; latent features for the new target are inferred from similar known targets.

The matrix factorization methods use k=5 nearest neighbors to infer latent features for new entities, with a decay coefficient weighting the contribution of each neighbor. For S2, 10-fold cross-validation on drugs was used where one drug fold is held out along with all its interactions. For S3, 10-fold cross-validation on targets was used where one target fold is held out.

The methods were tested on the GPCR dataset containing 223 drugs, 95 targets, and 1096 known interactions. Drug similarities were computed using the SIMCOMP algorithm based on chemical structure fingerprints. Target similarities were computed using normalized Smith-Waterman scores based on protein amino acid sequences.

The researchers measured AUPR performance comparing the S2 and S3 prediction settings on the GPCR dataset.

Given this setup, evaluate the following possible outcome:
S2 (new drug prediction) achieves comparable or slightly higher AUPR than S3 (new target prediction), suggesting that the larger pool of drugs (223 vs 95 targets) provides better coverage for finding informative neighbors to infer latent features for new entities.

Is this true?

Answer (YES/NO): NO